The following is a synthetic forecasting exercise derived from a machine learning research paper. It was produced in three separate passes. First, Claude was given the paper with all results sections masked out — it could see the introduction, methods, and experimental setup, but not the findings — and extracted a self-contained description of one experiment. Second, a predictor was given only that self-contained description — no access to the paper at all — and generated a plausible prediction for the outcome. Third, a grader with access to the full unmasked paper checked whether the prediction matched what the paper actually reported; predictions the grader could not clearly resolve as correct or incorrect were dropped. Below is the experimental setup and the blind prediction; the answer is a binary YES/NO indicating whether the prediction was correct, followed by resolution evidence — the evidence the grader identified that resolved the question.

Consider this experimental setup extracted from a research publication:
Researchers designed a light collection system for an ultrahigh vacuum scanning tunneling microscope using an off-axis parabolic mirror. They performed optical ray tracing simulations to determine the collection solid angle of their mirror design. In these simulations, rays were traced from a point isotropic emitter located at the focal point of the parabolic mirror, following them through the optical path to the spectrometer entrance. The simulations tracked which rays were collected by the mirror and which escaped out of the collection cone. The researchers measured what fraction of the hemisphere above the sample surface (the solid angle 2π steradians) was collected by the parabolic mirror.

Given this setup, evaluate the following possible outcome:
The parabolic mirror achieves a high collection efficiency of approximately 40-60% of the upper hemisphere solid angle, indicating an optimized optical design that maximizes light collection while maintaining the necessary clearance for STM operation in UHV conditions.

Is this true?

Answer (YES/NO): NO